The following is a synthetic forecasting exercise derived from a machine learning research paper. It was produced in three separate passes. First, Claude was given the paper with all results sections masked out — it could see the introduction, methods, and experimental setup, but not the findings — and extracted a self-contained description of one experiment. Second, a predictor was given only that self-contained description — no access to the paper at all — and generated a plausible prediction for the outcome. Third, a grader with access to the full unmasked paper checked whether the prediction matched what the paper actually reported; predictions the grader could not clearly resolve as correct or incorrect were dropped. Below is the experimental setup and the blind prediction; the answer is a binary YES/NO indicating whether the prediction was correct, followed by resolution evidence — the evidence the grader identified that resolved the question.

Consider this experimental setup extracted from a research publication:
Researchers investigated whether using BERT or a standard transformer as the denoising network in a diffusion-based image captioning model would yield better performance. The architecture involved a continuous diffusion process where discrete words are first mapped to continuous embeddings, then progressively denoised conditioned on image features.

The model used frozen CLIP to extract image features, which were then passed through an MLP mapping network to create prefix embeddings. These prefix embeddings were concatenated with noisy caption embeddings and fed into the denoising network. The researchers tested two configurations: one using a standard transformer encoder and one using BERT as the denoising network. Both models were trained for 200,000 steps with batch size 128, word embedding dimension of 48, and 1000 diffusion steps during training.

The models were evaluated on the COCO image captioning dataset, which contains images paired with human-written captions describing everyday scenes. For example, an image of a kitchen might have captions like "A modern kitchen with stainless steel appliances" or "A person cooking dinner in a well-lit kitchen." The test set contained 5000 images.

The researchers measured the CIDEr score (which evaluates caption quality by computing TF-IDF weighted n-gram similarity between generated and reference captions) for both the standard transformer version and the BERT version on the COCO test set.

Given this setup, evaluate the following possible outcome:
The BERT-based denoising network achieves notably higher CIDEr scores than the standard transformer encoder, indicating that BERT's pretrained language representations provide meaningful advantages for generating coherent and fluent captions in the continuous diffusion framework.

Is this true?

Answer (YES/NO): NO